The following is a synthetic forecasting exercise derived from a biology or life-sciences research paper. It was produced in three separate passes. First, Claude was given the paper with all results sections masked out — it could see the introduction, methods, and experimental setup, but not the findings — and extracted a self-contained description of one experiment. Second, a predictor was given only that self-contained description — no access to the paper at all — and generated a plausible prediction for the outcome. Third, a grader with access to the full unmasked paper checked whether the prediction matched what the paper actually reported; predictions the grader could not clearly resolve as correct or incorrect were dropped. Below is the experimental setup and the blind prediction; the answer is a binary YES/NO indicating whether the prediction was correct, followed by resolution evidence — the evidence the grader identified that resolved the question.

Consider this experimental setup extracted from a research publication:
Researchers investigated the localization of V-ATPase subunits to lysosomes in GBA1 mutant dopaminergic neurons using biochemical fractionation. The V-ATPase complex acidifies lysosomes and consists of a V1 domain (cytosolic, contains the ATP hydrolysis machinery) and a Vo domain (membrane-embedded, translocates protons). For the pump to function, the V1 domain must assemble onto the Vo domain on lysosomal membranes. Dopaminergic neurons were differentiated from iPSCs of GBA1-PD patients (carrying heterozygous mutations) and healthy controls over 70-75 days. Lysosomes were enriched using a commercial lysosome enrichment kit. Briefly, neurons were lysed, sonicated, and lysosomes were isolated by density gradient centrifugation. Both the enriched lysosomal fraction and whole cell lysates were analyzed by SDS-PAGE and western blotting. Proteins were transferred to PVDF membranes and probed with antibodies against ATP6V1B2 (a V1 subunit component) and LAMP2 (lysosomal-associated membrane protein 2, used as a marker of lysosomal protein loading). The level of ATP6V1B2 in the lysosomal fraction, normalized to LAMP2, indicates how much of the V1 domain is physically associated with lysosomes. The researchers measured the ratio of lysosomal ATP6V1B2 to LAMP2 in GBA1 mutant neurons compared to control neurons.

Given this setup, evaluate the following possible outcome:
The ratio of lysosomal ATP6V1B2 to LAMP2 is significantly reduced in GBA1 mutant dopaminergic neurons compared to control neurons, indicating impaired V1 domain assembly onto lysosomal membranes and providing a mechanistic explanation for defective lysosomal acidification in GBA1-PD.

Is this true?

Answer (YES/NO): YES